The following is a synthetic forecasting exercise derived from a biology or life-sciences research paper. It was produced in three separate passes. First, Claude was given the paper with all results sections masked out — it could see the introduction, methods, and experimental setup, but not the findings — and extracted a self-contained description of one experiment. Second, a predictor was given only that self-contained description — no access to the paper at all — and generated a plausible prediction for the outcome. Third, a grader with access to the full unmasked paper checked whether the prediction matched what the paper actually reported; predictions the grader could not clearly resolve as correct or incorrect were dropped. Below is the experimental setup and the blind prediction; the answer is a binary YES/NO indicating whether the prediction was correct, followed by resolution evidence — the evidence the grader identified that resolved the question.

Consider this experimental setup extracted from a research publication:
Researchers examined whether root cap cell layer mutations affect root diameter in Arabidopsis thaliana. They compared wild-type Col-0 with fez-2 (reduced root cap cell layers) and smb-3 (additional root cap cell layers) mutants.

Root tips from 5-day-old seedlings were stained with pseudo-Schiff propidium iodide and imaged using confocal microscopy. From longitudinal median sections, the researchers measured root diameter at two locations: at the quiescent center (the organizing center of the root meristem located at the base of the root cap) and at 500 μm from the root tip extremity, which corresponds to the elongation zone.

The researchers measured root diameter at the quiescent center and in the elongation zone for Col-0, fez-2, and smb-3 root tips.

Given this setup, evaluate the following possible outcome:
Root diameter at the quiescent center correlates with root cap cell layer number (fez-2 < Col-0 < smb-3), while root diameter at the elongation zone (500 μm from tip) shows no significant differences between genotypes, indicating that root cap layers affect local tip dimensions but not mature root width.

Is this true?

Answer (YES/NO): YES